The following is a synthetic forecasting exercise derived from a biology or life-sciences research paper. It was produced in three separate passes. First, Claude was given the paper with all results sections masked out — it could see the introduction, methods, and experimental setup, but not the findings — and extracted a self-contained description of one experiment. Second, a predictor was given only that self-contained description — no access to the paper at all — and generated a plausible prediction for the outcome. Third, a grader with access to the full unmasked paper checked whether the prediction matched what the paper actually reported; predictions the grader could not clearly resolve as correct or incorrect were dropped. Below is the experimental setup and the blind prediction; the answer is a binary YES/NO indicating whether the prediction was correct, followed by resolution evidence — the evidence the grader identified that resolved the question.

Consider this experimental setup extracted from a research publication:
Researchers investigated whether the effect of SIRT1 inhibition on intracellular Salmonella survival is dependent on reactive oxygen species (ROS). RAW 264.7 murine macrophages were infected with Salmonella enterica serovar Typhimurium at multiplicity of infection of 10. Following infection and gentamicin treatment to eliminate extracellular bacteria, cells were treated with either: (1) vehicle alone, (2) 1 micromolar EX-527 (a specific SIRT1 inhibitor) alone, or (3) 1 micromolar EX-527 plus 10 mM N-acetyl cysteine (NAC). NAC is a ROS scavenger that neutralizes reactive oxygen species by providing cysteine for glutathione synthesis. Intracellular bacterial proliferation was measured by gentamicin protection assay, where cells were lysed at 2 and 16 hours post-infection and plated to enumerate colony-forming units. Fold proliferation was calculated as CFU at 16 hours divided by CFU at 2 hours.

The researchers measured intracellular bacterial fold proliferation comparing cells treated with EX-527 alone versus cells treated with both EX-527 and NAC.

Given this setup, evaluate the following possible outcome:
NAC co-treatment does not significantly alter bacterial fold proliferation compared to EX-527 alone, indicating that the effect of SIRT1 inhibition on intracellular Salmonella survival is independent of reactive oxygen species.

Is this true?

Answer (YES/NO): NO